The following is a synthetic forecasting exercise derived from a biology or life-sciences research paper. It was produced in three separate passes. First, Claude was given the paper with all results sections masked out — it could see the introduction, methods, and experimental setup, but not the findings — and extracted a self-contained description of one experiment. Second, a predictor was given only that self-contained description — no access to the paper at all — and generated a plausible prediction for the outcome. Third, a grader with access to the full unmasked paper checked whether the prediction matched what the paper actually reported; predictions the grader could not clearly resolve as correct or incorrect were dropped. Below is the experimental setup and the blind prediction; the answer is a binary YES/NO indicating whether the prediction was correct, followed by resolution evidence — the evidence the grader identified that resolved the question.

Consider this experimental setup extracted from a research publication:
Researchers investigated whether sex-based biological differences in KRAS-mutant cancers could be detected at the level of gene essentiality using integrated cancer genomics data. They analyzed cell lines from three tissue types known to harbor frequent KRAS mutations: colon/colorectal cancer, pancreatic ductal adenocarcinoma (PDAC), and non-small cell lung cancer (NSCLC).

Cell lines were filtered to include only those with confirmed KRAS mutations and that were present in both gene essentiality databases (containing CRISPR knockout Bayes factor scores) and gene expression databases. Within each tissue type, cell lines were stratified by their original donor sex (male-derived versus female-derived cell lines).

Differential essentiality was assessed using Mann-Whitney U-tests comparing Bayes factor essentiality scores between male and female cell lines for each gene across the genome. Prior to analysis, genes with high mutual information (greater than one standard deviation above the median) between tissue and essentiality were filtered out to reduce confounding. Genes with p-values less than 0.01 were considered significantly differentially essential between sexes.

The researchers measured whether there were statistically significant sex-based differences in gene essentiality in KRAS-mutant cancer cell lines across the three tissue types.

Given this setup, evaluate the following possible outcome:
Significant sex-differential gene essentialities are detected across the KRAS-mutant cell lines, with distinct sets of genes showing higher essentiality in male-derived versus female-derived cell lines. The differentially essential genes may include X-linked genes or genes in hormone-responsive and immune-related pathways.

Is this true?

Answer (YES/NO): NO